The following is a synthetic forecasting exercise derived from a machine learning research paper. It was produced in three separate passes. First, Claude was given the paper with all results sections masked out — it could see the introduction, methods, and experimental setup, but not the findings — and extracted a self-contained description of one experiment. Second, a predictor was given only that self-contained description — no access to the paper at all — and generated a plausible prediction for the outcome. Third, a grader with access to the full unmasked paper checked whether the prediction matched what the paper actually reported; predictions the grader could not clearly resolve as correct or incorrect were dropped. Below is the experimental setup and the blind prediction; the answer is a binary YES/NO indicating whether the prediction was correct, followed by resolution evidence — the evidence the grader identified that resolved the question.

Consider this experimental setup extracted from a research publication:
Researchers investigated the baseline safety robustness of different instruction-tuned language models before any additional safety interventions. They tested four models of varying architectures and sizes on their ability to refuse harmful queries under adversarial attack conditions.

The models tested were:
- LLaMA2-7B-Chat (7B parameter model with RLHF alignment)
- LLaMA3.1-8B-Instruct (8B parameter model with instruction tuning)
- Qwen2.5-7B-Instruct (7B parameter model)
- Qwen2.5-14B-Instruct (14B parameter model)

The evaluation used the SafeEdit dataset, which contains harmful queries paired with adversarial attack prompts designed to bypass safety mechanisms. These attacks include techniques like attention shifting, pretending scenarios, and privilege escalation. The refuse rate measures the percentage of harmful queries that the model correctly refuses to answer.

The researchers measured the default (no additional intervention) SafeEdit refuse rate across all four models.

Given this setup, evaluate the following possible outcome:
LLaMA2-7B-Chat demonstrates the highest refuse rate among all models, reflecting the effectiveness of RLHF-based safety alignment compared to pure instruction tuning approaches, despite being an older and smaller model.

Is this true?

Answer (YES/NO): YES